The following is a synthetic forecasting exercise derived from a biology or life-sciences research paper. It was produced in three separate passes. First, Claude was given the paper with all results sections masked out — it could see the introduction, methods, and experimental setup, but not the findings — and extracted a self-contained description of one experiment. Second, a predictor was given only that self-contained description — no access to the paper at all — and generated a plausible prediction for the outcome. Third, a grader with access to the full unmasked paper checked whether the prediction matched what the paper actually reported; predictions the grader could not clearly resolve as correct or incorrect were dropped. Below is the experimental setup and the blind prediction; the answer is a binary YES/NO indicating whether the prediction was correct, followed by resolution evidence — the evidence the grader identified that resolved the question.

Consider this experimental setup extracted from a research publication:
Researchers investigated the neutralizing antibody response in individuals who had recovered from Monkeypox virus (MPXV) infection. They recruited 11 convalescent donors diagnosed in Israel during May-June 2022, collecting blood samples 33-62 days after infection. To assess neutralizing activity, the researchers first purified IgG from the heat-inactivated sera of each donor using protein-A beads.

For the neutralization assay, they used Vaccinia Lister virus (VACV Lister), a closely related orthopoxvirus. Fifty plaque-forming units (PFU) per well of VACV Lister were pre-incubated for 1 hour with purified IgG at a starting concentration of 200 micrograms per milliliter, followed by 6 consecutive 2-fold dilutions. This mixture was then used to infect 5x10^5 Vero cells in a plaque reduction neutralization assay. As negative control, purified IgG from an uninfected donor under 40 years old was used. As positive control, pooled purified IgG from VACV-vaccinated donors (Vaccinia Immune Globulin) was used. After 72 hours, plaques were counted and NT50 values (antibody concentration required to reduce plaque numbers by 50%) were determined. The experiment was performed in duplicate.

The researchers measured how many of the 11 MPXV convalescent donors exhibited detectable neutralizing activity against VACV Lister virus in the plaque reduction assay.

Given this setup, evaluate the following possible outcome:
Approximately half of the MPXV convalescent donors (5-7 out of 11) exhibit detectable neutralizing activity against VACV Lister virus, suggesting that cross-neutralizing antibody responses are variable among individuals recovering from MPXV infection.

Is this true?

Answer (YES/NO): NO